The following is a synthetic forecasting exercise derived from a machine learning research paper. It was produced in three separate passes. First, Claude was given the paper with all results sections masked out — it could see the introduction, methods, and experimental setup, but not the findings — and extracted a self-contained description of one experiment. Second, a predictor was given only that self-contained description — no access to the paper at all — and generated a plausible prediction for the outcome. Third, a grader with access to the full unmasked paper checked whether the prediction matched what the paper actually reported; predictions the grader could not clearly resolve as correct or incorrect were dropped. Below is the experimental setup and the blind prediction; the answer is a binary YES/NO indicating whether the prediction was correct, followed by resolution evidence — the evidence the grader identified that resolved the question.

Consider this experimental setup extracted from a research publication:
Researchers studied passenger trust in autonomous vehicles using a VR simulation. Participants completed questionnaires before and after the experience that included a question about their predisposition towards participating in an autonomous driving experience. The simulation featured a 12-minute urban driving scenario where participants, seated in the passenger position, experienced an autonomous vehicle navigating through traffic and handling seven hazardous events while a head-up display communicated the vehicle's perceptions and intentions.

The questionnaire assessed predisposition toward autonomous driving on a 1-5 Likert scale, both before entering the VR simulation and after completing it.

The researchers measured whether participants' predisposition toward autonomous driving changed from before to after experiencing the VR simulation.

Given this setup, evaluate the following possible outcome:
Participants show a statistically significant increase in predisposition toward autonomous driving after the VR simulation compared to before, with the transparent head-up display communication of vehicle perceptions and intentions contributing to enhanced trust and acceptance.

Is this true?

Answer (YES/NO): YES